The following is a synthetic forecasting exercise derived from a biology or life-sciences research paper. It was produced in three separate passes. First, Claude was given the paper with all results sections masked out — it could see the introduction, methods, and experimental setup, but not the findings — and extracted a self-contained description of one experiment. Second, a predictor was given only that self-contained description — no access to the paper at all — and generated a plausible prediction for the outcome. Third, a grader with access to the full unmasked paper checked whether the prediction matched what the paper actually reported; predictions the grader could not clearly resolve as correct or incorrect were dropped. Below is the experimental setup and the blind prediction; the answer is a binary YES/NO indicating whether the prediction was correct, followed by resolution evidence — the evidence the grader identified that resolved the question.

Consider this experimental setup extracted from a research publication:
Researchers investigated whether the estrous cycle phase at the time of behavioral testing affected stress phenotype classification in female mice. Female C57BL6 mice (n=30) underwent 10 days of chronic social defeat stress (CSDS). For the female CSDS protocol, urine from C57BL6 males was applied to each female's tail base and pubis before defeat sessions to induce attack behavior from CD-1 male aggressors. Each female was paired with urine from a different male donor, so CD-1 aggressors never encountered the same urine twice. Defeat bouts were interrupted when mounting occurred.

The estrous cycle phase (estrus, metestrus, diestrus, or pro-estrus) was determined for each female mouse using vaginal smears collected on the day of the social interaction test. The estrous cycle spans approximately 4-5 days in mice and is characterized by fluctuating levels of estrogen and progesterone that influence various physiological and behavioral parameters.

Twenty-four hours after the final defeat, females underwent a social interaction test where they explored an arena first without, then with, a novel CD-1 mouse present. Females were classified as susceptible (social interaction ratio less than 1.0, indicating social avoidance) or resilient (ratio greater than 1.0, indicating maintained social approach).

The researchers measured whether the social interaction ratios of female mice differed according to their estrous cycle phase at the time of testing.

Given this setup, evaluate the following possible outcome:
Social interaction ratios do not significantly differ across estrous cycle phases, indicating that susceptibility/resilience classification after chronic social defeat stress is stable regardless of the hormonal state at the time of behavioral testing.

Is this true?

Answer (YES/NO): YES